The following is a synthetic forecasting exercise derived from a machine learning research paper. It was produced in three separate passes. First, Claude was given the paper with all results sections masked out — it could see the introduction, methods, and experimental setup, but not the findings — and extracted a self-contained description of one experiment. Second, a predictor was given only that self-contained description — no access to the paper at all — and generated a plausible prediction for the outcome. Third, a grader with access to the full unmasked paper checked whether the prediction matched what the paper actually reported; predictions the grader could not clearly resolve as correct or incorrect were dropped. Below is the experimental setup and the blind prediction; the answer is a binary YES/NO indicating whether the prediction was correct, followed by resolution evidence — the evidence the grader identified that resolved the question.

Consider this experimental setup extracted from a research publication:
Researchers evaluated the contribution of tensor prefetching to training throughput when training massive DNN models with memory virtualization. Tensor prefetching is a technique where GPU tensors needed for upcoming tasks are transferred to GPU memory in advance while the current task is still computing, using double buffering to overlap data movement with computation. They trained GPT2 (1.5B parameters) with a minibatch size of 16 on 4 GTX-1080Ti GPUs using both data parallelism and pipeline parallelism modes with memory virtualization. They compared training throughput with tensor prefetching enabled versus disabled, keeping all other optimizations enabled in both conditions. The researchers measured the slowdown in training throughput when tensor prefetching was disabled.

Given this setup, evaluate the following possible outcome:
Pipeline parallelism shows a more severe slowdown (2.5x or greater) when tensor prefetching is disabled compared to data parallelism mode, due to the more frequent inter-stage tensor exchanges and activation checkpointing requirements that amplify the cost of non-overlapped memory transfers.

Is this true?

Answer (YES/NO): NO